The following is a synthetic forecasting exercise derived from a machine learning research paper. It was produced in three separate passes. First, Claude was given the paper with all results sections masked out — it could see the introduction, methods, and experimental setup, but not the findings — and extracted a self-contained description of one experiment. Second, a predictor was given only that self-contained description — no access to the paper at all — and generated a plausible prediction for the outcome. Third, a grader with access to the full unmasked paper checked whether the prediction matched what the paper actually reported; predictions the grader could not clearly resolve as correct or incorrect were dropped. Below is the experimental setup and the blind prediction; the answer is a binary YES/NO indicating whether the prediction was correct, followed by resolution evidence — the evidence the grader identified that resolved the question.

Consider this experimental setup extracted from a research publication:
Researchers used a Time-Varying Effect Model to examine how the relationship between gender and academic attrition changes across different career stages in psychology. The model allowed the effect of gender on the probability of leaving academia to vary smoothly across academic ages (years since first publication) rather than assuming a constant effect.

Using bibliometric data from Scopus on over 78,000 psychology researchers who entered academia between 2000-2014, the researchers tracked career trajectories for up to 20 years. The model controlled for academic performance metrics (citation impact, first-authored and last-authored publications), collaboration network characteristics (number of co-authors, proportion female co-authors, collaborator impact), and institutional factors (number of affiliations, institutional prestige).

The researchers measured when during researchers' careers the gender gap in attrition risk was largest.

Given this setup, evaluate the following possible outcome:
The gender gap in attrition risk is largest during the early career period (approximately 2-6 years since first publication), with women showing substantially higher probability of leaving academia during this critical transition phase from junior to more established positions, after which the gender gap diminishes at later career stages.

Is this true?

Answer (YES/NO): YES